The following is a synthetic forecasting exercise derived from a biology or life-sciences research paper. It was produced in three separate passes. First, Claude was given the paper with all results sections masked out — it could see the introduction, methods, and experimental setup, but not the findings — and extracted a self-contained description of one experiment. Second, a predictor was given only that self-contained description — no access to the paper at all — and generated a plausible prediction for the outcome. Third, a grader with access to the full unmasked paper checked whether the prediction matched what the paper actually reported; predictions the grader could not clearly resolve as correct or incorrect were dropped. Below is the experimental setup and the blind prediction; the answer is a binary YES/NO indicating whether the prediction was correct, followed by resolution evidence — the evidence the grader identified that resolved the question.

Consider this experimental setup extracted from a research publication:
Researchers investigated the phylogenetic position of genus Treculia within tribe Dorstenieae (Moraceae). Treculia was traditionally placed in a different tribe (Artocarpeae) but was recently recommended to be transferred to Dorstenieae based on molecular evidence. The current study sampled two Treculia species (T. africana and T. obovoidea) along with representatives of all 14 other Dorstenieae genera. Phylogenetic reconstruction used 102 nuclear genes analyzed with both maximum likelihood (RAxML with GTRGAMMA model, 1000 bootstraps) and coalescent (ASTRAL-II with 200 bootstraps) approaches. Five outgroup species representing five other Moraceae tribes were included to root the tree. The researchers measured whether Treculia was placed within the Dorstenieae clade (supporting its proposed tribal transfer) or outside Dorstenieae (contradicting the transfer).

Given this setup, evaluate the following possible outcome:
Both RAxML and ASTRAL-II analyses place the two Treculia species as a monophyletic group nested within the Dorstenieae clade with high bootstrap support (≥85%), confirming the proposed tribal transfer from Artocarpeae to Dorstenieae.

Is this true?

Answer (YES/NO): YES